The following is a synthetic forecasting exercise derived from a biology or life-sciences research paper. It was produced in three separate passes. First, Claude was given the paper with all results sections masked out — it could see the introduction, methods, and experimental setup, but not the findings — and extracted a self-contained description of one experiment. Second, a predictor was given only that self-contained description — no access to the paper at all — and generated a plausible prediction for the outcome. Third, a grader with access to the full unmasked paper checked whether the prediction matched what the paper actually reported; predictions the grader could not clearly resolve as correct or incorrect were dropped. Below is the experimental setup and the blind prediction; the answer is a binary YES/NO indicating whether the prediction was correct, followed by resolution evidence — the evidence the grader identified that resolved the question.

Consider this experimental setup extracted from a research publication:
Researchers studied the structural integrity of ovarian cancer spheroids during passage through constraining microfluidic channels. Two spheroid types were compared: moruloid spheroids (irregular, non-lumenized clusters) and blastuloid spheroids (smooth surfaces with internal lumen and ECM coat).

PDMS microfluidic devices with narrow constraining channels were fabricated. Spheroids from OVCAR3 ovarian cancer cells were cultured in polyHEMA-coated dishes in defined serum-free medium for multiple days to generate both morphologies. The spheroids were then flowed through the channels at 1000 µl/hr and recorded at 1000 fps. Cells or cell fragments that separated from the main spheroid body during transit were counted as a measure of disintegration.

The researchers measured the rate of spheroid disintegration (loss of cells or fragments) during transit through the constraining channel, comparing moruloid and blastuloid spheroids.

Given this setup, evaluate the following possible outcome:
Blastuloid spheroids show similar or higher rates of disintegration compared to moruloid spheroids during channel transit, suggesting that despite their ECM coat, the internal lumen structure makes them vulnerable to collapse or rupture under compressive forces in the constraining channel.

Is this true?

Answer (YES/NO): NO